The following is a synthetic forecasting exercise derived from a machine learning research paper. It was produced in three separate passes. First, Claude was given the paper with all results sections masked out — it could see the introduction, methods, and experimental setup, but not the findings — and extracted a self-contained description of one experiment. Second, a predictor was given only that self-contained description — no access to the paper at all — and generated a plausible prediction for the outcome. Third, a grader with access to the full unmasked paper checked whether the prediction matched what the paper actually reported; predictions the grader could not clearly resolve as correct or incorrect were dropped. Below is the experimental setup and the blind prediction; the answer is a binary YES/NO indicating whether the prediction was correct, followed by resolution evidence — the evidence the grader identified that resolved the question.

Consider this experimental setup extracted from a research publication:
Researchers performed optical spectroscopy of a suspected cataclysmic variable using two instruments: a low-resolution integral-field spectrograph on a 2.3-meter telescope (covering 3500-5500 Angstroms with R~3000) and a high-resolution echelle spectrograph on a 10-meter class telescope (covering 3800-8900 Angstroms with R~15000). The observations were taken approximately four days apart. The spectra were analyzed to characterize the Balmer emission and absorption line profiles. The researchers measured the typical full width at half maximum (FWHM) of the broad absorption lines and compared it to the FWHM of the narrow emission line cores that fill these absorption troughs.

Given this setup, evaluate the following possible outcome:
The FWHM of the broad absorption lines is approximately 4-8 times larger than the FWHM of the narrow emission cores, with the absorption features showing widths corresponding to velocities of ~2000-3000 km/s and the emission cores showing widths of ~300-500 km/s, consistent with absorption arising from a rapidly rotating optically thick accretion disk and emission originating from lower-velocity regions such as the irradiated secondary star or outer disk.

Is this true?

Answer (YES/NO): NO